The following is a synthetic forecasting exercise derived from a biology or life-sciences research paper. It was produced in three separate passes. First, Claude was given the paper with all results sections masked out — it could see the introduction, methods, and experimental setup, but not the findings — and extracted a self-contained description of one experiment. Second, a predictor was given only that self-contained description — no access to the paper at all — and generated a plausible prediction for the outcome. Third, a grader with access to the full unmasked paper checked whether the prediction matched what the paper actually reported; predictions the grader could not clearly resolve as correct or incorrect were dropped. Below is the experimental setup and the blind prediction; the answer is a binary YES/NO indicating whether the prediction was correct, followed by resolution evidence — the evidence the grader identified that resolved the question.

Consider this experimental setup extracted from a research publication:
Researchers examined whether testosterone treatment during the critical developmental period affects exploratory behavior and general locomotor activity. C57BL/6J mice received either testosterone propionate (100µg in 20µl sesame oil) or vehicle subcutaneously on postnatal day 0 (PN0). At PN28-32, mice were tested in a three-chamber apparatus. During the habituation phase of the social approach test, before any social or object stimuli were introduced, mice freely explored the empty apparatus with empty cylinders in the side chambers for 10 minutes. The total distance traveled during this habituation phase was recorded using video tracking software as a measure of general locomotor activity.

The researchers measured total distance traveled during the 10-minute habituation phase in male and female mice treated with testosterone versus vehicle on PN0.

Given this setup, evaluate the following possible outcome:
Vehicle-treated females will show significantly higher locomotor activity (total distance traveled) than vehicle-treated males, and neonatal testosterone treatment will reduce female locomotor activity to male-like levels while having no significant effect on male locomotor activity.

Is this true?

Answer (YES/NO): NO